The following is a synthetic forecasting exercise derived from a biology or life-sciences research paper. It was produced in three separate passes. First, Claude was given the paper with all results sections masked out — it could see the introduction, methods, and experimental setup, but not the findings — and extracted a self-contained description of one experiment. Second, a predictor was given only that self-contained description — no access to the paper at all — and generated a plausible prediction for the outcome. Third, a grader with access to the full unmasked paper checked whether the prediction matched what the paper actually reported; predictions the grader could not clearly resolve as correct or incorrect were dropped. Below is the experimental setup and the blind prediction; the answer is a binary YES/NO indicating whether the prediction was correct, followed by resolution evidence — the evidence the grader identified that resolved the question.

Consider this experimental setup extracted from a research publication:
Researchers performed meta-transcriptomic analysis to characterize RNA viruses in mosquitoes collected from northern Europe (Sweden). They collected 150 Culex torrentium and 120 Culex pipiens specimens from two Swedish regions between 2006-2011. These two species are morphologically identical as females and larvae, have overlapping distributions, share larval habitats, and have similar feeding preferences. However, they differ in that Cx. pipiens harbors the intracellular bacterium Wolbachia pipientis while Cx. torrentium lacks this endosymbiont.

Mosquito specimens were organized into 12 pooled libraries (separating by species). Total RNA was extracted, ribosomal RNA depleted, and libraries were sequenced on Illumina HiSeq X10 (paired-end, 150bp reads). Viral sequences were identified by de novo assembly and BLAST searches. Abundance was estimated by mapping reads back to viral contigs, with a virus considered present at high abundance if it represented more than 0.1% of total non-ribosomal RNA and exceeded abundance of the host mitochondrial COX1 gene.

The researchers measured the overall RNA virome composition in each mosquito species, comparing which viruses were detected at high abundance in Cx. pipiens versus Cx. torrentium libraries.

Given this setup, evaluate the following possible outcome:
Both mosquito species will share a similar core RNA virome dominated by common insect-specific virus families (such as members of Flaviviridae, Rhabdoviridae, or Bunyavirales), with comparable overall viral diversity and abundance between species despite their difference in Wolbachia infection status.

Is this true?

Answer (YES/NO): NO